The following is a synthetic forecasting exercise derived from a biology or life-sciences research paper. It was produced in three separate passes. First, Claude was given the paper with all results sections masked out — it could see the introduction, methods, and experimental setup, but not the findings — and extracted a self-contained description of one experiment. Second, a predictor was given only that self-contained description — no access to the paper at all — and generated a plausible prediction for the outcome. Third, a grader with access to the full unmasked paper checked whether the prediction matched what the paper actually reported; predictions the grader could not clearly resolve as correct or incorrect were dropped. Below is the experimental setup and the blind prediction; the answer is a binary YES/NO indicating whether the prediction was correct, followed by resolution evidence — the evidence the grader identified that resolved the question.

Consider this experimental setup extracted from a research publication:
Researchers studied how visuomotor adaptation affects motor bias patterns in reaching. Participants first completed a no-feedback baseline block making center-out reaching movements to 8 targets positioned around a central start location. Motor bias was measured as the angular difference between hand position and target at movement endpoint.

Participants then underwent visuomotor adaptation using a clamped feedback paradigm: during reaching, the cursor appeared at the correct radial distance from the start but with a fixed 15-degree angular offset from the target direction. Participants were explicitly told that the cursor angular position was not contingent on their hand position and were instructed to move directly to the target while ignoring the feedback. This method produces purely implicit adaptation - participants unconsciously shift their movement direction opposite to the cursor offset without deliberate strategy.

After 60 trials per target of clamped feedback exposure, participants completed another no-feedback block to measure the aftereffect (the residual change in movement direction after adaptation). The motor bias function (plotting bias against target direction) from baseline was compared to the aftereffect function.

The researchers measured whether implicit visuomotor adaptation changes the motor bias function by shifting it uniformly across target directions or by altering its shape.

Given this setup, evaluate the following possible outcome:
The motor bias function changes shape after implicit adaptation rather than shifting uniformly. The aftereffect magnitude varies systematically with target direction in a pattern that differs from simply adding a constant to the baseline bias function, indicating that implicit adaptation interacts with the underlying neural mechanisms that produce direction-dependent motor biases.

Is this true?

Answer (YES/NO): NO